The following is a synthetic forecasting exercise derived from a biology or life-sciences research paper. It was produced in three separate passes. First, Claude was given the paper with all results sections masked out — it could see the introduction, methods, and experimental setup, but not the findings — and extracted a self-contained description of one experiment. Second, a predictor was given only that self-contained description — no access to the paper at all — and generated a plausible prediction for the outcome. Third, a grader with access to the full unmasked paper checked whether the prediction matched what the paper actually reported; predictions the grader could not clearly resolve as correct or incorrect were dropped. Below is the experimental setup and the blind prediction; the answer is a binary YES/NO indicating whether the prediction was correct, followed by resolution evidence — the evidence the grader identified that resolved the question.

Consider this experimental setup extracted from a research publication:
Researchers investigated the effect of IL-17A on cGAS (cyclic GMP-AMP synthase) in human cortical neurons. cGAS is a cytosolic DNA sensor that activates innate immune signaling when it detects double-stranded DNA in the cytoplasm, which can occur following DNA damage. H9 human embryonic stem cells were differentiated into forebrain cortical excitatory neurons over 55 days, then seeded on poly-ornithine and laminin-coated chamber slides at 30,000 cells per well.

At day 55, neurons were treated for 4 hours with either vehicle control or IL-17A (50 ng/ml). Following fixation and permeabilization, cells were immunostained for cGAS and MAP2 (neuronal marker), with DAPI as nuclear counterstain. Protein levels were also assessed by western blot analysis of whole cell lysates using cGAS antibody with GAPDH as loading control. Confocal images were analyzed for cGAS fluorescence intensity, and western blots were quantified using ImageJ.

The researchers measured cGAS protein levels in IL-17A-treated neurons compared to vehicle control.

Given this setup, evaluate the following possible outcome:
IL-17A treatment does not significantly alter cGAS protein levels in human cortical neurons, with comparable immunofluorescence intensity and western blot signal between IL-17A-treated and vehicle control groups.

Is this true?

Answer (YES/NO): NO